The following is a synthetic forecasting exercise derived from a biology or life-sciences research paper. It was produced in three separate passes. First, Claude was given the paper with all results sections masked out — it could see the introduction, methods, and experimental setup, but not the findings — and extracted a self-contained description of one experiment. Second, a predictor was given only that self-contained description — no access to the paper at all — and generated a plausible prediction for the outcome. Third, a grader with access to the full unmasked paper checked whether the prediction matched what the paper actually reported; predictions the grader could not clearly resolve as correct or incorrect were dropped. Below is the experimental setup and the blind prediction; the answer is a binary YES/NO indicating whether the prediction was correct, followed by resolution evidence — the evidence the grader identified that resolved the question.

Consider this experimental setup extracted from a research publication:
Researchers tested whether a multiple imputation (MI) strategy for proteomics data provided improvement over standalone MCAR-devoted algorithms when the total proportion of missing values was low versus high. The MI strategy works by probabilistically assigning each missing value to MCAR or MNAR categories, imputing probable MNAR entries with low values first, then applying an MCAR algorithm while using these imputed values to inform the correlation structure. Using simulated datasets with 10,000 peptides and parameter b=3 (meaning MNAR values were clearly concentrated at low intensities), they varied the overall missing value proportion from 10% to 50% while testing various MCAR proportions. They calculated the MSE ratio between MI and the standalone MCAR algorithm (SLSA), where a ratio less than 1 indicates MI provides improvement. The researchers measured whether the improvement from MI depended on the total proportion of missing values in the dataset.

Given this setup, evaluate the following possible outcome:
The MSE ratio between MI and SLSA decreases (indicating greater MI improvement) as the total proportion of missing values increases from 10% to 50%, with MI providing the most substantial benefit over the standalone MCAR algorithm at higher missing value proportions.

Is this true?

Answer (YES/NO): YES